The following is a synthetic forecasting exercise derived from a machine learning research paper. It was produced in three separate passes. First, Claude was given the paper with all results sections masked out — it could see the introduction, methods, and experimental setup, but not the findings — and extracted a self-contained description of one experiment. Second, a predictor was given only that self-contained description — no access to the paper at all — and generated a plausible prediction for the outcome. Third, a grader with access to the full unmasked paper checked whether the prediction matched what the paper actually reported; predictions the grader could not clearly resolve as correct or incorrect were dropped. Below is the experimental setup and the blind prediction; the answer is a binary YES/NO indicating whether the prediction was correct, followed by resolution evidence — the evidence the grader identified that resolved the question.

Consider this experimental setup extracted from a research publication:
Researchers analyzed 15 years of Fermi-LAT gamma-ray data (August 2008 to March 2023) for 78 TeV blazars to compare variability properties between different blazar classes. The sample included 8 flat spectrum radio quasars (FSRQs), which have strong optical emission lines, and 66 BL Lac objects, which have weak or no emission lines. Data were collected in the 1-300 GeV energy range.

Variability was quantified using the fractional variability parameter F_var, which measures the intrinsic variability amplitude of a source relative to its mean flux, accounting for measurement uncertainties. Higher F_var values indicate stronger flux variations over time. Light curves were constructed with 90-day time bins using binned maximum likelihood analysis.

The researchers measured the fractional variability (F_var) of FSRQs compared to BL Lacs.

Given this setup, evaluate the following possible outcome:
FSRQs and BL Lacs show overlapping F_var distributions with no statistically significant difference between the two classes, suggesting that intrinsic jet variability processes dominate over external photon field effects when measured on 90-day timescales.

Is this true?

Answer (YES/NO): NO